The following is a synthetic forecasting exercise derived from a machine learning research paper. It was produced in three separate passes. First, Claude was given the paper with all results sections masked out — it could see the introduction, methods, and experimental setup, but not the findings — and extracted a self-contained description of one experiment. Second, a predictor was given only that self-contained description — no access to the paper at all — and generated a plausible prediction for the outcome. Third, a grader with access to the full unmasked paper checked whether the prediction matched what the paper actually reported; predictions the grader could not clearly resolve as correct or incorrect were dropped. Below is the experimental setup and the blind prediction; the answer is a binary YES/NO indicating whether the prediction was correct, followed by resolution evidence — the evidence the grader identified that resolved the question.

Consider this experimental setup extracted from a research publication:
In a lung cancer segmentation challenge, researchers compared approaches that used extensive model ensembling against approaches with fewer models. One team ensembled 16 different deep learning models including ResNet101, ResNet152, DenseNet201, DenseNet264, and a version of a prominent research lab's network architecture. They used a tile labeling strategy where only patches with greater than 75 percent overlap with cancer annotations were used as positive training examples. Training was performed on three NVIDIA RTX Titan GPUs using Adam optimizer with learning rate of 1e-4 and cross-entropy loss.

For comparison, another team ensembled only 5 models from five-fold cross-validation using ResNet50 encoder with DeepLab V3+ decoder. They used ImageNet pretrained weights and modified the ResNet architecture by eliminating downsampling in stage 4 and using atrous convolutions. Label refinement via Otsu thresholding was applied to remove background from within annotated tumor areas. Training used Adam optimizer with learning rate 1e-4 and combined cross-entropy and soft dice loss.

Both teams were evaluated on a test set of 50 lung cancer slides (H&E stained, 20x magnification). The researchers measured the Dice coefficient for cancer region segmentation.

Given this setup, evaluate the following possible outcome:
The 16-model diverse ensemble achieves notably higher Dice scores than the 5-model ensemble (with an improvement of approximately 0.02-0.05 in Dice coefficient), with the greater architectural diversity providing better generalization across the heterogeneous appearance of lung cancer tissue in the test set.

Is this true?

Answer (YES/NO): NO